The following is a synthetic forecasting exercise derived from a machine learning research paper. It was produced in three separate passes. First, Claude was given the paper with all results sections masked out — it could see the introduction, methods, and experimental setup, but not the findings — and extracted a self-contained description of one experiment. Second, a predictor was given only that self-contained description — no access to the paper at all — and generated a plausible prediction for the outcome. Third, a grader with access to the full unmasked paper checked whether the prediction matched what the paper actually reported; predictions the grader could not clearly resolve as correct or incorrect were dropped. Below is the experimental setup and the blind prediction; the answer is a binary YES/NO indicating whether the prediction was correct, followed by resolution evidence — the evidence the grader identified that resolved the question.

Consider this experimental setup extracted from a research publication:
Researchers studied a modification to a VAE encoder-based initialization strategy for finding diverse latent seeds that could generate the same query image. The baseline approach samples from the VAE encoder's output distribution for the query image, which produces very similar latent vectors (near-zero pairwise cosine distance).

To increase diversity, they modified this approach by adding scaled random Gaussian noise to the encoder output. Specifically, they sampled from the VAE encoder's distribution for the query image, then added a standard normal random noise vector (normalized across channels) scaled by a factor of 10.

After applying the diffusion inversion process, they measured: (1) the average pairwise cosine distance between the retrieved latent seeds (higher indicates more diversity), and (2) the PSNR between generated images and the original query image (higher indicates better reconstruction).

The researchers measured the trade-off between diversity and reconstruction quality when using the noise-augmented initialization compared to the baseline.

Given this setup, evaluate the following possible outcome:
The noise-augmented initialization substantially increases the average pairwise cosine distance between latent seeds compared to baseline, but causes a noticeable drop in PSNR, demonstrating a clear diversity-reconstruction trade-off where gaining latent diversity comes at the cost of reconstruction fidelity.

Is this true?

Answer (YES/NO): YES